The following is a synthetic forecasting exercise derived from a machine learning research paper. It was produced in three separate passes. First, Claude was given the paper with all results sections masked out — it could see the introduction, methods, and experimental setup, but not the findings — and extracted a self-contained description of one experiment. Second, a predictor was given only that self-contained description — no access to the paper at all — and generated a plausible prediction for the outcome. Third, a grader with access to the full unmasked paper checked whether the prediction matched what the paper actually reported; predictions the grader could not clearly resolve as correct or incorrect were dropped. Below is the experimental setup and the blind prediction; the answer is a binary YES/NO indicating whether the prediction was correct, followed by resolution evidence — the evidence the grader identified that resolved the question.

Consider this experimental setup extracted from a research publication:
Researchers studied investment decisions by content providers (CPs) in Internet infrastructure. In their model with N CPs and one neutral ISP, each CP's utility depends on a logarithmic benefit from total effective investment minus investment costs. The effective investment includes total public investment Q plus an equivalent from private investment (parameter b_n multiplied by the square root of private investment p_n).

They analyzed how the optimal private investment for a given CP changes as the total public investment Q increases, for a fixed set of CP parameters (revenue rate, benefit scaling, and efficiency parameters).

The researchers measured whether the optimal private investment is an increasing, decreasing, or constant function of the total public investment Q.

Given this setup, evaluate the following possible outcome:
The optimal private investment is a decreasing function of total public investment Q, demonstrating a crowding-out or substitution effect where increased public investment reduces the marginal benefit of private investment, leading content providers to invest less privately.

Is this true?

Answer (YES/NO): YES